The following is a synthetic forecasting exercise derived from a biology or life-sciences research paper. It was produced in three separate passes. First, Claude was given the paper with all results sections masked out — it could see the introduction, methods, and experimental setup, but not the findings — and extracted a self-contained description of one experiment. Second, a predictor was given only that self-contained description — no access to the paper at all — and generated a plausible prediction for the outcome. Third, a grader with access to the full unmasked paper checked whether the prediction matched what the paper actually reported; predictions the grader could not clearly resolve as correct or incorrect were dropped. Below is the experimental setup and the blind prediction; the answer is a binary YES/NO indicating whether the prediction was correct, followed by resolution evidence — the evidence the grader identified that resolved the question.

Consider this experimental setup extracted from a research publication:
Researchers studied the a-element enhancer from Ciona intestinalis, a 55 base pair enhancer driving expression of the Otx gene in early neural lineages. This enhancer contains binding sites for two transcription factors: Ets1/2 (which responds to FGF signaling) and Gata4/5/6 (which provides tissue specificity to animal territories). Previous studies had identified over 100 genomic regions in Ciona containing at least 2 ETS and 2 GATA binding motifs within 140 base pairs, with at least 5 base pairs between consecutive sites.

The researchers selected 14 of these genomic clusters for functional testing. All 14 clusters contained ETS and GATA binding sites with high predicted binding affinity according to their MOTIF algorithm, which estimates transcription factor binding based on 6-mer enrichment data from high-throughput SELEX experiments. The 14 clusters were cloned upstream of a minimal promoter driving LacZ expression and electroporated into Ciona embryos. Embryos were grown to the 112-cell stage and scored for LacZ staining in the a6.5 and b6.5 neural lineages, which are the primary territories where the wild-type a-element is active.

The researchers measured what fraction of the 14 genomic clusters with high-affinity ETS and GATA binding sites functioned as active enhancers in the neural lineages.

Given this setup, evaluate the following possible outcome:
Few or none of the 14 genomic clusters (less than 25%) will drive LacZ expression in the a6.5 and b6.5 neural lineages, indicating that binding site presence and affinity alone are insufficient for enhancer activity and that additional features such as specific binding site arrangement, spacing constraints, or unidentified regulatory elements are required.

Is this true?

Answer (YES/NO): YES